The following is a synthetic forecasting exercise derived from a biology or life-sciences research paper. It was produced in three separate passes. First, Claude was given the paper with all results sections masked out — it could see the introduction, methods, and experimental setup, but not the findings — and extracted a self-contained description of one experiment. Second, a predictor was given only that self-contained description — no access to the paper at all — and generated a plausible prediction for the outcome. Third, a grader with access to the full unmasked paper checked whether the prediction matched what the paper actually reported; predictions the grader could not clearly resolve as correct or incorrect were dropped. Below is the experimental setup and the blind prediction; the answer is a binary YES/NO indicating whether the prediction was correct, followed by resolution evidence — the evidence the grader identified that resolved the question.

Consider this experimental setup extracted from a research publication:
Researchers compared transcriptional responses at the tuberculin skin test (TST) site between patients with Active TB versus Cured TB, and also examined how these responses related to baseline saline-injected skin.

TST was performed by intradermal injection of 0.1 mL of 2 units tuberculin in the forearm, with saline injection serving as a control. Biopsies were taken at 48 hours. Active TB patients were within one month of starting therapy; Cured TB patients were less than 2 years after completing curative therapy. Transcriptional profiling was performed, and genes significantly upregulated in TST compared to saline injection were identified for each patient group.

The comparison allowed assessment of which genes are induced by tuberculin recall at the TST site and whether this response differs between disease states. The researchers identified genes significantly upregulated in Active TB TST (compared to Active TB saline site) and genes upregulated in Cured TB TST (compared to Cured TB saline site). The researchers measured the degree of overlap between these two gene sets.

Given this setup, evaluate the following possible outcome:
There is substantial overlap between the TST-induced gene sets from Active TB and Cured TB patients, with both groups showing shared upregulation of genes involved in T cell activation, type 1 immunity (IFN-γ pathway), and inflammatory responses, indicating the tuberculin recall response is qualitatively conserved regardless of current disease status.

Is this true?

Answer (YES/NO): YES